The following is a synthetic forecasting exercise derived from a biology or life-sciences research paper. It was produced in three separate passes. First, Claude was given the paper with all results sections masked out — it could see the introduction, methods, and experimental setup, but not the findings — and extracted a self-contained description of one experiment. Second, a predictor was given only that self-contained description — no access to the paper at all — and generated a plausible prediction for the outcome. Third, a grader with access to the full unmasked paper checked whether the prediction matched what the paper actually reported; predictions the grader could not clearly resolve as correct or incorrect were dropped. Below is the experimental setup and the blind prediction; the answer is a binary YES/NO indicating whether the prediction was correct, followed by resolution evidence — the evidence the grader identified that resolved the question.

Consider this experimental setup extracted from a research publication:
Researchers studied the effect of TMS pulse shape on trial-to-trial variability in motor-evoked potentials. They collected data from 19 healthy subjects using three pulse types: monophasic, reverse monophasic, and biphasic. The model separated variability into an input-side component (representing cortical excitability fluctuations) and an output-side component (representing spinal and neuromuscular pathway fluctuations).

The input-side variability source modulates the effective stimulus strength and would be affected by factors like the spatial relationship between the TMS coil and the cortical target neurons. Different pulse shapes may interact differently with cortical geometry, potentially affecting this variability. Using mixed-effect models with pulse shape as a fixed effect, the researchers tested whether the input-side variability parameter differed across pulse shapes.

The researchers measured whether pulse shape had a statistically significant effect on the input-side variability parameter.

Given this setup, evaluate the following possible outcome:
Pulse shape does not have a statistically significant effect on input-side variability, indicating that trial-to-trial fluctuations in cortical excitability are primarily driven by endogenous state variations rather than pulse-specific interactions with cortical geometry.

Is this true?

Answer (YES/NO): YES